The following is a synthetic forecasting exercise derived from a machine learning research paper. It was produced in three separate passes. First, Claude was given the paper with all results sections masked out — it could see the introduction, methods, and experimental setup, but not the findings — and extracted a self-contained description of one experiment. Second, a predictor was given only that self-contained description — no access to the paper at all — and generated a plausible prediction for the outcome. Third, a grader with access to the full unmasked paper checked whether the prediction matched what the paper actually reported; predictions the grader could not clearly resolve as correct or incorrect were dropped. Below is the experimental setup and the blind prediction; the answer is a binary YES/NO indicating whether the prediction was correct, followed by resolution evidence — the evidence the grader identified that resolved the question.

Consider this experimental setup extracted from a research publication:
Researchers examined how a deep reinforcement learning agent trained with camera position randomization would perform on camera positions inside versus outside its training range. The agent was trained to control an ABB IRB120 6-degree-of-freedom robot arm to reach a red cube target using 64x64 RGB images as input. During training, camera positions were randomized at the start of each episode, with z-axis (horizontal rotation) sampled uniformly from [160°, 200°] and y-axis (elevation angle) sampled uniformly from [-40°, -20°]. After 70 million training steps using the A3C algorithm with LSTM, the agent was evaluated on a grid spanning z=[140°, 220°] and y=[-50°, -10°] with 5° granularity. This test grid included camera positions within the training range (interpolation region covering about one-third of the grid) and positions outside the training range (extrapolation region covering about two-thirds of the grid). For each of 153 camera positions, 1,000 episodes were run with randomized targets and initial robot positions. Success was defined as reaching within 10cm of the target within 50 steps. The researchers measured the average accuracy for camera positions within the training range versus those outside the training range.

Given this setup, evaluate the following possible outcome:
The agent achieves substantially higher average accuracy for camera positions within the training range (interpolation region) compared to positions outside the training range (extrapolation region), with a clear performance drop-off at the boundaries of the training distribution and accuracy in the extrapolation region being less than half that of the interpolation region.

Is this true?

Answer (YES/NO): NO